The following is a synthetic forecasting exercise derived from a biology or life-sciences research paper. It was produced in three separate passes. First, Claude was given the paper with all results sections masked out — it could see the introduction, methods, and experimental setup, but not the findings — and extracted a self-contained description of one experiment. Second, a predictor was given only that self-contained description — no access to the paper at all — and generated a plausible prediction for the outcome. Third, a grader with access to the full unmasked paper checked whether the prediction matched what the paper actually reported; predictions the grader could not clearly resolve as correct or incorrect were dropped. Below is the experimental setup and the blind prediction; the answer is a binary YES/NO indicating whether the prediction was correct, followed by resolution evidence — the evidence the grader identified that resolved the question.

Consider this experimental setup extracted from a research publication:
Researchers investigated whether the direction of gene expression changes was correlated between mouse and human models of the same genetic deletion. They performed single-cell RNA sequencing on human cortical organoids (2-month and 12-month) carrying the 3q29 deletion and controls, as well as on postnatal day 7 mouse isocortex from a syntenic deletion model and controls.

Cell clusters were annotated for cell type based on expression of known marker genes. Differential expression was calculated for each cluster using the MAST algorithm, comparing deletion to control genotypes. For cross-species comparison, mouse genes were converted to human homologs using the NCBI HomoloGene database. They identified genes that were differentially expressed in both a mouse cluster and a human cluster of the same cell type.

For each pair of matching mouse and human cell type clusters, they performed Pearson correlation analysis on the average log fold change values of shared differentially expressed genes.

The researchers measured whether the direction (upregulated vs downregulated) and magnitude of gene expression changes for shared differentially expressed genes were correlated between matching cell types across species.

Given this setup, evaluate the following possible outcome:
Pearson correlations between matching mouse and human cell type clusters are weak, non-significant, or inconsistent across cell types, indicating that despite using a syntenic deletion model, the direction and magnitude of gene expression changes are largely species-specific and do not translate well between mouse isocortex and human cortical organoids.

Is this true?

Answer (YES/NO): NO